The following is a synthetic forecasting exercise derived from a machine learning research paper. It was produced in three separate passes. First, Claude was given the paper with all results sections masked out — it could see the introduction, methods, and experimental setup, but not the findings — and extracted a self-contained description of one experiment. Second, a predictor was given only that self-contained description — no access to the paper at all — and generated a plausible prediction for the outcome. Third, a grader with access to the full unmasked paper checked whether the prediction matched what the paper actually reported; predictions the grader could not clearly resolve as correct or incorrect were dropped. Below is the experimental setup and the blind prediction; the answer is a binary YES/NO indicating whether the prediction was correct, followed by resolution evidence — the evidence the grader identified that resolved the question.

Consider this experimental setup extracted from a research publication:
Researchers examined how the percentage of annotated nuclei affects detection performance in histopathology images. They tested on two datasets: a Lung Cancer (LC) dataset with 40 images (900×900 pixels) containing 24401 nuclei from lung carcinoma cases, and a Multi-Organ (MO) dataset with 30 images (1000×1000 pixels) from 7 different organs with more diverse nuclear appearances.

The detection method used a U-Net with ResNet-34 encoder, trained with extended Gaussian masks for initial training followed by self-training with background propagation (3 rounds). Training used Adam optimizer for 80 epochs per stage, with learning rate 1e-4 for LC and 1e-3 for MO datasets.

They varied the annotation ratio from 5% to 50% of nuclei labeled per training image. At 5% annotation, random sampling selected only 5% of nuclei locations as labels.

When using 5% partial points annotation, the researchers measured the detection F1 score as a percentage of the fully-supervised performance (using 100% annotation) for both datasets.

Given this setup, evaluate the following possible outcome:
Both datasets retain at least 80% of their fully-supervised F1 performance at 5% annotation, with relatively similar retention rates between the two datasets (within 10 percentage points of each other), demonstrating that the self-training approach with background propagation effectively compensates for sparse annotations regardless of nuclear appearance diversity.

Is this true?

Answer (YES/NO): YES